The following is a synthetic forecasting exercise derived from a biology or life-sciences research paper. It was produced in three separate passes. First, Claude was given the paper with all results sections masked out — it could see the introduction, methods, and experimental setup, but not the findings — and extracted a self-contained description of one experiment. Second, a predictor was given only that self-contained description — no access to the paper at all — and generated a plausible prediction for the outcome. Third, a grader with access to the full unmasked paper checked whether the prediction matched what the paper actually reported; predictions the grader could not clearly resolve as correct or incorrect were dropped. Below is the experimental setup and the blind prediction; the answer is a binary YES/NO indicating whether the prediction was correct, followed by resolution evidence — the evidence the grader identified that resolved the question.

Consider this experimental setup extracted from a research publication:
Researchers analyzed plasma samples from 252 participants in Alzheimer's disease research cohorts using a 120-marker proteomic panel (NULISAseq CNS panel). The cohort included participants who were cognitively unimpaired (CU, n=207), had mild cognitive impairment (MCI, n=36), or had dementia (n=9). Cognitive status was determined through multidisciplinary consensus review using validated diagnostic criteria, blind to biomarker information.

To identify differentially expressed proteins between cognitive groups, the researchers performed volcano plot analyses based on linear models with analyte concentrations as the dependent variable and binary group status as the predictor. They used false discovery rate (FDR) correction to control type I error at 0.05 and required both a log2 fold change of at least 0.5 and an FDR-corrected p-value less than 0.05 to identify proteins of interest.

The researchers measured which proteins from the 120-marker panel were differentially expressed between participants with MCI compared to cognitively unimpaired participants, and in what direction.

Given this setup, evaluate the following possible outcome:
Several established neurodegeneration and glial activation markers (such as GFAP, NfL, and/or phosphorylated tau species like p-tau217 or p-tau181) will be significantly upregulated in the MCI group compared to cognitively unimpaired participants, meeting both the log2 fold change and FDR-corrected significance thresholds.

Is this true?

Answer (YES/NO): YES